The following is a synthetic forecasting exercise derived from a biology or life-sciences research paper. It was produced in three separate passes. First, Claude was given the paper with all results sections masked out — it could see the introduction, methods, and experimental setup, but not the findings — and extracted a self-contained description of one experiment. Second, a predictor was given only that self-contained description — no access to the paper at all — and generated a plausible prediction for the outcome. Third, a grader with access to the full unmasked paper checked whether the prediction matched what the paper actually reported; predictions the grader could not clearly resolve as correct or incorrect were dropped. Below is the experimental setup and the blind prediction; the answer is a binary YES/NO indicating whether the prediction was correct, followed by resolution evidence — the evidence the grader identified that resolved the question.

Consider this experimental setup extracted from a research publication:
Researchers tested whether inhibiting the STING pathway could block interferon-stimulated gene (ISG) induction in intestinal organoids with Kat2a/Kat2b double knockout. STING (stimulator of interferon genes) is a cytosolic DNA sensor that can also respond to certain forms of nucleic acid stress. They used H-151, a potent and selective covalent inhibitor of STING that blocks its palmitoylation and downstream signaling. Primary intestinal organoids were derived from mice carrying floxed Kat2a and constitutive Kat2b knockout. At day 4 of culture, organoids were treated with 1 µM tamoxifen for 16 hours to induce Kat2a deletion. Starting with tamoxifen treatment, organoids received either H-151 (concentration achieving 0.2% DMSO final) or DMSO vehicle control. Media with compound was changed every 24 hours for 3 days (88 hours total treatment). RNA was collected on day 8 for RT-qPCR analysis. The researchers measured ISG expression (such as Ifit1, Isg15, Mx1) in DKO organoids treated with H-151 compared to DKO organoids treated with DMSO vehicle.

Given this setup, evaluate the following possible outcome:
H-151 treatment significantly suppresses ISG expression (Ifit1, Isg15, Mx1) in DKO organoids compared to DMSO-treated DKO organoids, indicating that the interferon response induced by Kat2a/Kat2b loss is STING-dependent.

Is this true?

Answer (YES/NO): NO